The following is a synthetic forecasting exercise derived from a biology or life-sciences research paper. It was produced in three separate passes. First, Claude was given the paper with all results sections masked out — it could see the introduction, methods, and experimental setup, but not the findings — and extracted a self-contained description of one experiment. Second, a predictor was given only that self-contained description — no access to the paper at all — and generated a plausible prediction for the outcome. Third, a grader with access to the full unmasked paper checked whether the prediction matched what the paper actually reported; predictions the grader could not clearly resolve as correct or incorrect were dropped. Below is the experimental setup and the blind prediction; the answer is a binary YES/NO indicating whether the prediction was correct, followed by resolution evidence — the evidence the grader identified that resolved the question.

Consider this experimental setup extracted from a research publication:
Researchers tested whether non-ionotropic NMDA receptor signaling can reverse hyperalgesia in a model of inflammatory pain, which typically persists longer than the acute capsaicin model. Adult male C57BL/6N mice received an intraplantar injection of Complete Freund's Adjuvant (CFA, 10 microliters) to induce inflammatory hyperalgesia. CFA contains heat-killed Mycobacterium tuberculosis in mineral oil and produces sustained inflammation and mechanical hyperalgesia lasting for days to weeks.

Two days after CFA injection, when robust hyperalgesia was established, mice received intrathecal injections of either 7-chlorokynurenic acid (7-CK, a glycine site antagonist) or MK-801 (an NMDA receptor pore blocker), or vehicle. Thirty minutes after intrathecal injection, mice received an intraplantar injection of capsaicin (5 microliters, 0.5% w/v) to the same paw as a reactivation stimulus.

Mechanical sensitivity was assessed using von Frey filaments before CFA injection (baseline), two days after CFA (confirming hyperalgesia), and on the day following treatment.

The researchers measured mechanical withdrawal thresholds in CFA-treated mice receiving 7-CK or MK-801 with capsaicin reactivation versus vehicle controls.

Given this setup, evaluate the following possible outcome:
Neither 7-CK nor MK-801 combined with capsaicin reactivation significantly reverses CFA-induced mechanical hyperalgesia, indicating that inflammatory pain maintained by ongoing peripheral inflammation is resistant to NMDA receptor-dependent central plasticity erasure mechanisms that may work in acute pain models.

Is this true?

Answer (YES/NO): NO